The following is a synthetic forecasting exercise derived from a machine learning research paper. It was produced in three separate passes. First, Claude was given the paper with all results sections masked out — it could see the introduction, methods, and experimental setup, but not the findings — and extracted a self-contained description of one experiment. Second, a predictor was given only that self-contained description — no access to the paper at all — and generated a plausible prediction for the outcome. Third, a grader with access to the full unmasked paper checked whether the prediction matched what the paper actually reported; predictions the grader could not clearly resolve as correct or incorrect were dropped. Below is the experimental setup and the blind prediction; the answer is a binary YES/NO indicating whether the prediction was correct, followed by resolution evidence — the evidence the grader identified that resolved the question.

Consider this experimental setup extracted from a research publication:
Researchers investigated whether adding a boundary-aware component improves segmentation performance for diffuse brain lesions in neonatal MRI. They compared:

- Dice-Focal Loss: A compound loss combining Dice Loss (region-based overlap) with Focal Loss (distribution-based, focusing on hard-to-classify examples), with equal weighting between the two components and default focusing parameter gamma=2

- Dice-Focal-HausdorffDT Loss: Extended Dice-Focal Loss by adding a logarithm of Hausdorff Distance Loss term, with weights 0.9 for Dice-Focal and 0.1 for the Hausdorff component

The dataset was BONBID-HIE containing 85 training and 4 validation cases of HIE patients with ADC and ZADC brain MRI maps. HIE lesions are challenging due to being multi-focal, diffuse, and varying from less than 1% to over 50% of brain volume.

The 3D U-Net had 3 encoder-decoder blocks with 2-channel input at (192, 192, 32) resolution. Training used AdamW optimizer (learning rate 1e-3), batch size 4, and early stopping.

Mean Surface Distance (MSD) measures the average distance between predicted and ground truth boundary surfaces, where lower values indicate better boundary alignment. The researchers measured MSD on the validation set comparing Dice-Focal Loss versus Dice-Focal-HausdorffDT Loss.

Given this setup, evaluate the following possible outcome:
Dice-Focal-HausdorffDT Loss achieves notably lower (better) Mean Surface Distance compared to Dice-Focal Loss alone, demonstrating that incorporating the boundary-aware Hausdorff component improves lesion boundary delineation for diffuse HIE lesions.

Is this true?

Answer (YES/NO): YES